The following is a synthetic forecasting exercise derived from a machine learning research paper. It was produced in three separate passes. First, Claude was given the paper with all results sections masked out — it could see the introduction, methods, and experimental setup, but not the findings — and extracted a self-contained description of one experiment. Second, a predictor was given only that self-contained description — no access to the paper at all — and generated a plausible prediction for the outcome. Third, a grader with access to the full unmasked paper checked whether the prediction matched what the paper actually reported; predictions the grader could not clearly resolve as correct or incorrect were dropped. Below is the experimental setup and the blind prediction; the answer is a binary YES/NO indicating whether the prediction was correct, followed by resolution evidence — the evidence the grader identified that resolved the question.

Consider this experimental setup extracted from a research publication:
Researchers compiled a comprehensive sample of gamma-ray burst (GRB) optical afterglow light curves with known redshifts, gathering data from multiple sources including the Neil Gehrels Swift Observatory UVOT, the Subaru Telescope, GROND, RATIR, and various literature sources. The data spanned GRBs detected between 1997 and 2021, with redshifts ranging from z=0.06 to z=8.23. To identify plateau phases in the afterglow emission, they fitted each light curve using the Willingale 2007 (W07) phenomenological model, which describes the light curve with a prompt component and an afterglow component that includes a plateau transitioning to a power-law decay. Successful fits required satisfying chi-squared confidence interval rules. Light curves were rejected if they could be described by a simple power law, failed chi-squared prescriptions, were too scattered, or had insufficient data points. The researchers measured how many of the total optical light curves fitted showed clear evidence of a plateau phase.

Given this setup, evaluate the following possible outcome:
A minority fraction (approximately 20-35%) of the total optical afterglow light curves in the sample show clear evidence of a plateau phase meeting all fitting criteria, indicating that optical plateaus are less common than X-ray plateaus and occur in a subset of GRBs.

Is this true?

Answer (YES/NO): NO